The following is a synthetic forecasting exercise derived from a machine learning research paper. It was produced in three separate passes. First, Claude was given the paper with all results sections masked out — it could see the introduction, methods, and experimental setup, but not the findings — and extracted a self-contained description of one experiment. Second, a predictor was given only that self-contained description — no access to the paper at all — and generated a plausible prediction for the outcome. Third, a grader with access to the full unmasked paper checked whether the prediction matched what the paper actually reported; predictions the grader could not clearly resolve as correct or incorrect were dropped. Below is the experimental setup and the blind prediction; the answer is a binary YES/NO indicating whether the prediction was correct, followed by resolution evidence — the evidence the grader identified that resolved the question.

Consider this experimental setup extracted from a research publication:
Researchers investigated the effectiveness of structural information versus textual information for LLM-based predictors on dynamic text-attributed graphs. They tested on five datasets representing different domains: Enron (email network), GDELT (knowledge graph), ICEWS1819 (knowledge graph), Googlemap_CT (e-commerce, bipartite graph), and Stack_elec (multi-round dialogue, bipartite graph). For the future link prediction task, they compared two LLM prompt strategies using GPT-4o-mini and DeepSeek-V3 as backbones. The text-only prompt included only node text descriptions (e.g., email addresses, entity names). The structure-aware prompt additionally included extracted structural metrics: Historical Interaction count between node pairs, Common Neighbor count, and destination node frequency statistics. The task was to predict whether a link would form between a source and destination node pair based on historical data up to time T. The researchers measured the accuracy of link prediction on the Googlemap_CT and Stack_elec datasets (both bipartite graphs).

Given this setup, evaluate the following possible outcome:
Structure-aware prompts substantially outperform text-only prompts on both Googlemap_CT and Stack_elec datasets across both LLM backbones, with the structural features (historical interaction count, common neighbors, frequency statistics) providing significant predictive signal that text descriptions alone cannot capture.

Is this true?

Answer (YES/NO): NO